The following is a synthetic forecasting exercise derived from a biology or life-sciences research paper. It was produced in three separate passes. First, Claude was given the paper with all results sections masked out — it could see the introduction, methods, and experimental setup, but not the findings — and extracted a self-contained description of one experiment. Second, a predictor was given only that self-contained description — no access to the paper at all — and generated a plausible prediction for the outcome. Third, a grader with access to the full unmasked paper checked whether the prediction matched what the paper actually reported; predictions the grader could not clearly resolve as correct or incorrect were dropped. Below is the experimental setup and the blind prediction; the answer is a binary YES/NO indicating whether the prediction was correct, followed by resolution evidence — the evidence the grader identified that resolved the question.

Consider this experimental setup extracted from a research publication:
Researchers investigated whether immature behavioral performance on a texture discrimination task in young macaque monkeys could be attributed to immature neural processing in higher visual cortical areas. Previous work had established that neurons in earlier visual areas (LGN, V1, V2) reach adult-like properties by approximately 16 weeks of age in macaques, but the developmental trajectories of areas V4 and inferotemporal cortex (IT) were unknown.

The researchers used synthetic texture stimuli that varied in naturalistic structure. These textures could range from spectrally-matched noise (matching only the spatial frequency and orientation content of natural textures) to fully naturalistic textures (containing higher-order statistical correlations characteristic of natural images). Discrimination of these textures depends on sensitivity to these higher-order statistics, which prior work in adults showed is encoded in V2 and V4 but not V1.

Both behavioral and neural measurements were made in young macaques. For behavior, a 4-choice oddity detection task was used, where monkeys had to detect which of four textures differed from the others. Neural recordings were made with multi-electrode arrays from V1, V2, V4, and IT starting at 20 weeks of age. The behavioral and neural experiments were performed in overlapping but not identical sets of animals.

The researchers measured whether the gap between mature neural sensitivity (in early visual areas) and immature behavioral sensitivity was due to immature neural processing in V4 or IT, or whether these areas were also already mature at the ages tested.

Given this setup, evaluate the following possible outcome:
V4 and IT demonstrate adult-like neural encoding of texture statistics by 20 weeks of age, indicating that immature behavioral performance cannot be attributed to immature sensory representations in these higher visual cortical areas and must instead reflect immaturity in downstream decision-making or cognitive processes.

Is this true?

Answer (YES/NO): YES